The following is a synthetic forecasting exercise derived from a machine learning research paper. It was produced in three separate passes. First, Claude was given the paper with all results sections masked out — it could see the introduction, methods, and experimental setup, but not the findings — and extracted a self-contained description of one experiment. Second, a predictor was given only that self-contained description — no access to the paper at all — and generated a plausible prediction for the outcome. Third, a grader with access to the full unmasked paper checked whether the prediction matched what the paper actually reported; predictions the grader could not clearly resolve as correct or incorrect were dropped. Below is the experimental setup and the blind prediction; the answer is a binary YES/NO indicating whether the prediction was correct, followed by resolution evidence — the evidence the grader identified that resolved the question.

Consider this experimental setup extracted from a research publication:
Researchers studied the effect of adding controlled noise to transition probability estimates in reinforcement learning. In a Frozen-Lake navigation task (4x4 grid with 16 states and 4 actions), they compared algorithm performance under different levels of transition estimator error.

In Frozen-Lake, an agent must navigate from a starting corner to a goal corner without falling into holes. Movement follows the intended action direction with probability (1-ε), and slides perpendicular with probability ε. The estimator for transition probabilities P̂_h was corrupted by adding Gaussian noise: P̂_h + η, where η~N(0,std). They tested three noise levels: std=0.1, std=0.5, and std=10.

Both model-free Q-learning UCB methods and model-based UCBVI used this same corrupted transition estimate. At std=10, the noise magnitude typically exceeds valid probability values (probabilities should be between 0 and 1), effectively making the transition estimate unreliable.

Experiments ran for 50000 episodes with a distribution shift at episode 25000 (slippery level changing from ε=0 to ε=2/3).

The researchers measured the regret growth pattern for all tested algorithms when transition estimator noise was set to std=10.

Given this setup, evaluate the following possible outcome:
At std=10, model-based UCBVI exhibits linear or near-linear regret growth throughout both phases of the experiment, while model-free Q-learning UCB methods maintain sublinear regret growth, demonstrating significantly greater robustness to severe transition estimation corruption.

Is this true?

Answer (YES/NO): NO